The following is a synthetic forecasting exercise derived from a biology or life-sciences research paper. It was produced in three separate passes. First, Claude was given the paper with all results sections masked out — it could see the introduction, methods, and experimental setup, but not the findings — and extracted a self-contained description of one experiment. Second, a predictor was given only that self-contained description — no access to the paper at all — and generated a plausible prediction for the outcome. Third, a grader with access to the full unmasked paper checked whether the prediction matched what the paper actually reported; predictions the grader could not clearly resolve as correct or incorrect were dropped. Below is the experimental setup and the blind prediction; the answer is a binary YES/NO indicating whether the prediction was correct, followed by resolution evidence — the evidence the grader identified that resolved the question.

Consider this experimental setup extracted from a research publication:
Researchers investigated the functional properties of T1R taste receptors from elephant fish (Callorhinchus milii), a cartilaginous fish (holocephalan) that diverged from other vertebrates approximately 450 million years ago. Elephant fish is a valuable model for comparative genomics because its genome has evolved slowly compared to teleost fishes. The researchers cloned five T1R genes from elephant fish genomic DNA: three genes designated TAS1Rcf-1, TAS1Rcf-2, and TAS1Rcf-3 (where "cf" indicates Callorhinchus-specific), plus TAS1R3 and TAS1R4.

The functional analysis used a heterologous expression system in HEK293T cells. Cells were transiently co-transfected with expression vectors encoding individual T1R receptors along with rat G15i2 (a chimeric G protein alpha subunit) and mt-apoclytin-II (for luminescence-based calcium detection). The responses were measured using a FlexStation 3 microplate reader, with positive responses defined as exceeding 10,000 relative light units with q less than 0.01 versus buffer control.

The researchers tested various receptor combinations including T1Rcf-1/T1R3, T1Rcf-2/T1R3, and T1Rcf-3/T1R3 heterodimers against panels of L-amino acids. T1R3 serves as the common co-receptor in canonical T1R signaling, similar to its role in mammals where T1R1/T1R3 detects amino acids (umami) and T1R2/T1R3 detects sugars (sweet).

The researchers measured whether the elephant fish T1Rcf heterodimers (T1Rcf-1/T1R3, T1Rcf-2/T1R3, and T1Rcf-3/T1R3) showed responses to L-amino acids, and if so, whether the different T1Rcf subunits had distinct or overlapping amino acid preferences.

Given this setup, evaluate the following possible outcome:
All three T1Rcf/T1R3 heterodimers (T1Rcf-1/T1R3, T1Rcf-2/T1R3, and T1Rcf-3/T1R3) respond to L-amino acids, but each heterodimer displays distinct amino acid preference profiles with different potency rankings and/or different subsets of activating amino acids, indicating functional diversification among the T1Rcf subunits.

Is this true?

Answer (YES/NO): NO